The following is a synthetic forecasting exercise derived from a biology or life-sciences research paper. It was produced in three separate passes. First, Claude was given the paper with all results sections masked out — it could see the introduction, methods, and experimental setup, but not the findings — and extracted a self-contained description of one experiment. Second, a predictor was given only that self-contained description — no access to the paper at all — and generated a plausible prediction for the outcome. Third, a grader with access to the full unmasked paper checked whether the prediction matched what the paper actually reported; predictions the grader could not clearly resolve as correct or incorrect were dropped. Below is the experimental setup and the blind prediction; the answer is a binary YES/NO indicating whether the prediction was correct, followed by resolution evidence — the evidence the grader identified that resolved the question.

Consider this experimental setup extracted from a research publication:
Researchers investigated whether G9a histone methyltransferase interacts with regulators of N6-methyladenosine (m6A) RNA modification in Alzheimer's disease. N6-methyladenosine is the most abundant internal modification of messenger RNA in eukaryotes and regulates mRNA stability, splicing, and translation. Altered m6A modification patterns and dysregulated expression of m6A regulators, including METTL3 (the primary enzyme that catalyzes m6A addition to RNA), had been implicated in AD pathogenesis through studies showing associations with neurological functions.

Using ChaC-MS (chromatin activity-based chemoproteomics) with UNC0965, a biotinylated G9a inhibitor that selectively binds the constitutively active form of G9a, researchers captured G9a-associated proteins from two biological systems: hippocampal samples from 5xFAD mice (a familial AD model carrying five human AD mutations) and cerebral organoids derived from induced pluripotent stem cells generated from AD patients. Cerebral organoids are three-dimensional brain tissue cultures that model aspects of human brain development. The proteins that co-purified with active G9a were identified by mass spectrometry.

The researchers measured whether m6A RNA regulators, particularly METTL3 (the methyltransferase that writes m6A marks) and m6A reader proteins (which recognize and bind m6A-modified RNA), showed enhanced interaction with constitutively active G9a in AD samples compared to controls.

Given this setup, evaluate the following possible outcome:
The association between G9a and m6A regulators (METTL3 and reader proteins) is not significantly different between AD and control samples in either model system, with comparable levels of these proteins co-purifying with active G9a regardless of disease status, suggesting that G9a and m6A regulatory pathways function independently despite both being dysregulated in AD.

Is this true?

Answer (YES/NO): NO